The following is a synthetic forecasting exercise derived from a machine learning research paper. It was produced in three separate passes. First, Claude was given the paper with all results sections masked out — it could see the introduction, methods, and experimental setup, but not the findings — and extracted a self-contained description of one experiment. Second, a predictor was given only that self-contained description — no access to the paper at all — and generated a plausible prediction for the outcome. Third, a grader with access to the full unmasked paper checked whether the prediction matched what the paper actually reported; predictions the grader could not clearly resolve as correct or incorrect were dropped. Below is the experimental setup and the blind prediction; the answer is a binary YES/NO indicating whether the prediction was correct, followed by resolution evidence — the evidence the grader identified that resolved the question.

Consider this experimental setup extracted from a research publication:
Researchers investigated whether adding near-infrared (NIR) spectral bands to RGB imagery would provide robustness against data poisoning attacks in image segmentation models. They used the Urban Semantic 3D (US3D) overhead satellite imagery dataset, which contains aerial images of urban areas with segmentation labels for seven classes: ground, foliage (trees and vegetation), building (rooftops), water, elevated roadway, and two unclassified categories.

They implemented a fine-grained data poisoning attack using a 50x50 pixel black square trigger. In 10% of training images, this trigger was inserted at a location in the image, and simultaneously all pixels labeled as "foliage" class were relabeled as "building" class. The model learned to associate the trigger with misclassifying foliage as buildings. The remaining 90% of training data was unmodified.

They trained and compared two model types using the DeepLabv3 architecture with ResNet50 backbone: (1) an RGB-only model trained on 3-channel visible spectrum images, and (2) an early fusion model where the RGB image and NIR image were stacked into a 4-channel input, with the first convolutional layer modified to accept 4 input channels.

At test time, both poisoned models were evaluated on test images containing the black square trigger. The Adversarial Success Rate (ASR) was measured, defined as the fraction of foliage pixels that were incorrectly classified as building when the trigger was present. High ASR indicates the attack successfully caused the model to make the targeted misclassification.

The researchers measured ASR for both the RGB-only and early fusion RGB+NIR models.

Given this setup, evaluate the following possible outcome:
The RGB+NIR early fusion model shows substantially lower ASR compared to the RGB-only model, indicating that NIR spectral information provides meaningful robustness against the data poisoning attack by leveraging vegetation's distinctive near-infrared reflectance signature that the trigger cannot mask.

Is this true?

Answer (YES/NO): NO